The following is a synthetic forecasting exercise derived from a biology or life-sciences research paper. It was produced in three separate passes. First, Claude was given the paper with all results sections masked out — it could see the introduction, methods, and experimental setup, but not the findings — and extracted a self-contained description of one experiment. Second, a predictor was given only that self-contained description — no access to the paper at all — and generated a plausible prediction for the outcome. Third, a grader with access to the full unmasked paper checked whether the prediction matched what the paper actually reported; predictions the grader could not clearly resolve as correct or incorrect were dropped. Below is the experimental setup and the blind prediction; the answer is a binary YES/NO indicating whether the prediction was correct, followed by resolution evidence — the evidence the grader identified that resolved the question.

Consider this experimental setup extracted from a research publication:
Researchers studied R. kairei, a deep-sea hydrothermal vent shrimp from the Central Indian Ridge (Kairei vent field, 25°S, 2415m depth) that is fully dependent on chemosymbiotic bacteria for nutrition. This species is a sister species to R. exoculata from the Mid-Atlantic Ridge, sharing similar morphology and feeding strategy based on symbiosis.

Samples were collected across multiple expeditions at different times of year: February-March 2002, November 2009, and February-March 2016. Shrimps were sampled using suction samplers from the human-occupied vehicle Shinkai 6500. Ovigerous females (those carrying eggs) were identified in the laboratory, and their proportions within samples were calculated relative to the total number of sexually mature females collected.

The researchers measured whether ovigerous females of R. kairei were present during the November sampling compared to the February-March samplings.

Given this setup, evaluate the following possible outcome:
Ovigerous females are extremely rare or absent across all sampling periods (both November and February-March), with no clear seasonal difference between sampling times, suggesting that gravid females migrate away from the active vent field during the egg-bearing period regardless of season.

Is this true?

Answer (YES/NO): NO